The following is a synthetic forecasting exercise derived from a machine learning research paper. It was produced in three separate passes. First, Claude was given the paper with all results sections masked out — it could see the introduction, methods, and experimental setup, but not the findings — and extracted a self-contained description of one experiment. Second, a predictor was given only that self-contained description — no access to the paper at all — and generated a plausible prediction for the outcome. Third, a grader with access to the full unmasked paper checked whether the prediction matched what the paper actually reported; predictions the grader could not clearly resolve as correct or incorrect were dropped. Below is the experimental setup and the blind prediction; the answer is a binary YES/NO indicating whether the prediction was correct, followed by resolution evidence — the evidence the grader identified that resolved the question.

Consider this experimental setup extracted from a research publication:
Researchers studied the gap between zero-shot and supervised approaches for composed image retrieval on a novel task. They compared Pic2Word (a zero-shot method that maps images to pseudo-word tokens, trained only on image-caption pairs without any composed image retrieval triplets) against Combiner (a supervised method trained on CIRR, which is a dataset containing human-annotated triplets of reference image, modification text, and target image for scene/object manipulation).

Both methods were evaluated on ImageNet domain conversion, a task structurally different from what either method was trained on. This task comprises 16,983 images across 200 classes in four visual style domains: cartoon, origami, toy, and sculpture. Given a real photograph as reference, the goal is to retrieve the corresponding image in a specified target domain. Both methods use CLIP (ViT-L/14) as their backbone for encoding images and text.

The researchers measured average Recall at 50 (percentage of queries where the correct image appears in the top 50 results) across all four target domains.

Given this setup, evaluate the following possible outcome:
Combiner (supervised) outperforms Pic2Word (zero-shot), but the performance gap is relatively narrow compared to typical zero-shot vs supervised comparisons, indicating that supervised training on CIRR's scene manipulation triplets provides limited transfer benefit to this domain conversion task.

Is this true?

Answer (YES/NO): NO